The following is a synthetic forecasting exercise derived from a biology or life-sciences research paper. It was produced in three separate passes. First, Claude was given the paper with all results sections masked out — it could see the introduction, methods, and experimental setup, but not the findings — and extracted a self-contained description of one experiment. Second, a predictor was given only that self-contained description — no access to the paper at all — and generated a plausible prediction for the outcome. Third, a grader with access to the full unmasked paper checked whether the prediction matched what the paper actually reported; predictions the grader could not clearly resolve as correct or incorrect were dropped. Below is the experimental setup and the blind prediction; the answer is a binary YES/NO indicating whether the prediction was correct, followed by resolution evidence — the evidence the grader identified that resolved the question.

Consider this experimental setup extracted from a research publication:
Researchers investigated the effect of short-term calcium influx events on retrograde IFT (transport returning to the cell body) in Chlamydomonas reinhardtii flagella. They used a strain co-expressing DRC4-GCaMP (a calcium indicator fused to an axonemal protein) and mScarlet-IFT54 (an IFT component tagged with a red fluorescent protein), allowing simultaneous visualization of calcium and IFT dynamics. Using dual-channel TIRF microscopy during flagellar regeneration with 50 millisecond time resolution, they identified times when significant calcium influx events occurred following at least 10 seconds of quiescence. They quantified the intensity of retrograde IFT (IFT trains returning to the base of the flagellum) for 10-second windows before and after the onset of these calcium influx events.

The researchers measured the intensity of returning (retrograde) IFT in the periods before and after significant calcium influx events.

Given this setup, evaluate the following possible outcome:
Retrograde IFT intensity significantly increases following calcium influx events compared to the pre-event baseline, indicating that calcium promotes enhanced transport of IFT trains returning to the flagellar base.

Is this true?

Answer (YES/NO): YES